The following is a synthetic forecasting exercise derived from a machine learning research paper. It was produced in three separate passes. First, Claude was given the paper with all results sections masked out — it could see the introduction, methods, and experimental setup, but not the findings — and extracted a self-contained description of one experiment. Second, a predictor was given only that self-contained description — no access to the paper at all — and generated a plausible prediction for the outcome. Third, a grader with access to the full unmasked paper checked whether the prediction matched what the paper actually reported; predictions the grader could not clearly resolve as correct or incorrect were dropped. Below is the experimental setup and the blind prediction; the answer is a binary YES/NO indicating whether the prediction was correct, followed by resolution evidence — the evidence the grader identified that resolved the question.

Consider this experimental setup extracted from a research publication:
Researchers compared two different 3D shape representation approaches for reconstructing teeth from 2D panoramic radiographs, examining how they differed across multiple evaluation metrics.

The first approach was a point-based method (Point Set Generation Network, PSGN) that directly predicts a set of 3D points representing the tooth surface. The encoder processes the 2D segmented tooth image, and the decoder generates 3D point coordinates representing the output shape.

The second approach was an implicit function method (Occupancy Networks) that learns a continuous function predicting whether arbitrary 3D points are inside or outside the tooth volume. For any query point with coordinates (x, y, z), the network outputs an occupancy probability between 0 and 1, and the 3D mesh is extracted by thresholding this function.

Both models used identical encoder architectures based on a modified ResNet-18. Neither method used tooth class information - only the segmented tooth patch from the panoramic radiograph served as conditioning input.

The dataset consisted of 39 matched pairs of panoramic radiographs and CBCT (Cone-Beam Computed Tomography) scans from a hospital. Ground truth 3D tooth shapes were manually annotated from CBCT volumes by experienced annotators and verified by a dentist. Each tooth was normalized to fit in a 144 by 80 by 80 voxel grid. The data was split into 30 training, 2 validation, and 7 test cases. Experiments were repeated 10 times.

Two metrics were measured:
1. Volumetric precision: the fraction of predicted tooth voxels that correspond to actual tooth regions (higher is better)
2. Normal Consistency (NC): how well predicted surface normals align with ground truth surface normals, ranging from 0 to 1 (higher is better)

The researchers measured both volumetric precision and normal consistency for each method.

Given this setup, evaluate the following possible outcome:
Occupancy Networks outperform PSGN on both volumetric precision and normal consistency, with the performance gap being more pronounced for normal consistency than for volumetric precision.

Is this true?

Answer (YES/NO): NO